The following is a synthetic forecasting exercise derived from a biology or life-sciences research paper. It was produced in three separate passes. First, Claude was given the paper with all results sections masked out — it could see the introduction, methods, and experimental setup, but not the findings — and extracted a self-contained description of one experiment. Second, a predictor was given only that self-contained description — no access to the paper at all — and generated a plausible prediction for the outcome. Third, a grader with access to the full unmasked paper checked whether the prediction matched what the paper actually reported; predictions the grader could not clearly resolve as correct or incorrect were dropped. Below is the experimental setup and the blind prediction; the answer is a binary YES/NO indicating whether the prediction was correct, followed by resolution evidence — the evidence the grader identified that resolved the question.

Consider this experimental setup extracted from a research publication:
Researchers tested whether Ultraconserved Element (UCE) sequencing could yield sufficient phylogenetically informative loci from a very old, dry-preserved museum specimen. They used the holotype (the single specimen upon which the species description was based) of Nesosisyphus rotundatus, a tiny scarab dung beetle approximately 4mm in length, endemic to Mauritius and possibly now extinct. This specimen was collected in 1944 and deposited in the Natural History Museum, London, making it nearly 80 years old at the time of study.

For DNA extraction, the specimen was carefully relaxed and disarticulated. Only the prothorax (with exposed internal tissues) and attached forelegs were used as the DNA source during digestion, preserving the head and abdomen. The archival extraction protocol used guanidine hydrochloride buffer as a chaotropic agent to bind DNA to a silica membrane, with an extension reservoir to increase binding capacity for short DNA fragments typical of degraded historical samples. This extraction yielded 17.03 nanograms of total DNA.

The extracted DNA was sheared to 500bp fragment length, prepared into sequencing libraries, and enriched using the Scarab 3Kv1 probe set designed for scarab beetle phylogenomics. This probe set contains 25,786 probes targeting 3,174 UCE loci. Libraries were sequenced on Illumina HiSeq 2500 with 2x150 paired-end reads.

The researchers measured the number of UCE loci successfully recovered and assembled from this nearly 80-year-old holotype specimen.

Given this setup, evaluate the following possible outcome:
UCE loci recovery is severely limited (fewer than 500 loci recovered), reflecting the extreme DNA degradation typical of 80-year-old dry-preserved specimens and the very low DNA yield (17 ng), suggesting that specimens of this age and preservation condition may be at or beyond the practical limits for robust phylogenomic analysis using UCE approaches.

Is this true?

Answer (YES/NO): NO